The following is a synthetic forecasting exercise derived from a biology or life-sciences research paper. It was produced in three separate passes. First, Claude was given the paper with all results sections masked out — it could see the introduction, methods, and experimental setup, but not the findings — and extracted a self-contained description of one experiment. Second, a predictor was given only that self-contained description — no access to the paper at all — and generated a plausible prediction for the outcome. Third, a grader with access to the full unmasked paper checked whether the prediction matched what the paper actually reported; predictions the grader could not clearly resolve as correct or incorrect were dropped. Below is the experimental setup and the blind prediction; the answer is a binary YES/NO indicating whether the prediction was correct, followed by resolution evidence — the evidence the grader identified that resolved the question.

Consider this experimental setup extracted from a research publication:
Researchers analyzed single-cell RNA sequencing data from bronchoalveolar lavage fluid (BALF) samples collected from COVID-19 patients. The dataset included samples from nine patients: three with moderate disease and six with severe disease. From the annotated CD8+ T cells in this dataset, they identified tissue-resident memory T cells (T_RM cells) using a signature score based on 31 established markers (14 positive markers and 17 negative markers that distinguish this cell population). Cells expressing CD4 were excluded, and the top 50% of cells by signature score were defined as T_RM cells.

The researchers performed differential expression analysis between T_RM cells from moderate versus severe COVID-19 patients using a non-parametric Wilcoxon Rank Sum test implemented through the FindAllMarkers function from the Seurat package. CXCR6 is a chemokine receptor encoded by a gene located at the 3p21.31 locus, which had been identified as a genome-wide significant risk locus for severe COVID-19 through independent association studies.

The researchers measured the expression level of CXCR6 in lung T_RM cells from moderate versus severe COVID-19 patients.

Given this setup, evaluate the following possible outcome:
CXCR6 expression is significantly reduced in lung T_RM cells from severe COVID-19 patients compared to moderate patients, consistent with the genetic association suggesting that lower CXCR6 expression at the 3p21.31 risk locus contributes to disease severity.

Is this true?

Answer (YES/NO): YES